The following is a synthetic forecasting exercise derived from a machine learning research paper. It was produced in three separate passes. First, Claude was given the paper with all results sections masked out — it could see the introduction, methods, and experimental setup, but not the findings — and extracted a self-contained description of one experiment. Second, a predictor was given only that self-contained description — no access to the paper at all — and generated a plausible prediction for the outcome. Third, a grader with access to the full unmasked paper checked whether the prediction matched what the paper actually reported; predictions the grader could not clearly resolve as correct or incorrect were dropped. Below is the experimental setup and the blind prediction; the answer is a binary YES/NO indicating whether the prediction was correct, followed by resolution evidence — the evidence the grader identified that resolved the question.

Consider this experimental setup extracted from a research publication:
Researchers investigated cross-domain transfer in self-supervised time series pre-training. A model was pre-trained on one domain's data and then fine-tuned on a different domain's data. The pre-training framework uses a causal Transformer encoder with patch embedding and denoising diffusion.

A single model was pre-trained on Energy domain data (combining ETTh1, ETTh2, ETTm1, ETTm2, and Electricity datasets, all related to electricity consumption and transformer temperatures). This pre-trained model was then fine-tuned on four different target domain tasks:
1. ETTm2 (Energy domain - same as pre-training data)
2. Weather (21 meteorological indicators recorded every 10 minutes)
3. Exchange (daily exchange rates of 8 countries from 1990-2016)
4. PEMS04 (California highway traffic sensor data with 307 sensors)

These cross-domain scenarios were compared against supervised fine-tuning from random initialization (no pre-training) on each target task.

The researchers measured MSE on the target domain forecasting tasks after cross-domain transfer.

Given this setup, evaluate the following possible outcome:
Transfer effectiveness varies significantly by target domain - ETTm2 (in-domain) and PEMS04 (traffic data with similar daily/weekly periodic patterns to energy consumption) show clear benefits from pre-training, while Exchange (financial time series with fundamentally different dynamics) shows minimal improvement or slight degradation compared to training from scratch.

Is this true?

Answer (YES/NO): NO